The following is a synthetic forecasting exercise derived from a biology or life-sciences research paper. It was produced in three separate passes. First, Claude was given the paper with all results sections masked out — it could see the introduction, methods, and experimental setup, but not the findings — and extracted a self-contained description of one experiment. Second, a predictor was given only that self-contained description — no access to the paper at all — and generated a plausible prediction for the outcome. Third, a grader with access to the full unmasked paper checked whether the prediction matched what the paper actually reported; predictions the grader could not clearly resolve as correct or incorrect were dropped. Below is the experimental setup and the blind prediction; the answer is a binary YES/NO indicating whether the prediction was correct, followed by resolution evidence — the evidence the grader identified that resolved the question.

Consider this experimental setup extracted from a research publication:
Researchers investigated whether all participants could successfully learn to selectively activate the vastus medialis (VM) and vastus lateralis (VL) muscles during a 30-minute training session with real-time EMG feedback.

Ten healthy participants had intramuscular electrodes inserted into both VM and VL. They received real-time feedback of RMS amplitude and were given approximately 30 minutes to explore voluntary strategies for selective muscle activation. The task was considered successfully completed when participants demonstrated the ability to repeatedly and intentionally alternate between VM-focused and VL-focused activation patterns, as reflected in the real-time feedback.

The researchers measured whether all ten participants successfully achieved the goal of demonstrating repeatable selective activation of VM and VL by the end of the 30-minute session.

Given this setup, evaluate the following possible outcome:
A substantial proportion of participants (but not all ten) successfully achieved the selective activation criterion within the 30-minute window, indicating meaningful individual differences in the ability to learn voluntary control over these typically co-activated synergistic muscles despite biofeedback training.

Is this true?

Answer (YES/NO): YES